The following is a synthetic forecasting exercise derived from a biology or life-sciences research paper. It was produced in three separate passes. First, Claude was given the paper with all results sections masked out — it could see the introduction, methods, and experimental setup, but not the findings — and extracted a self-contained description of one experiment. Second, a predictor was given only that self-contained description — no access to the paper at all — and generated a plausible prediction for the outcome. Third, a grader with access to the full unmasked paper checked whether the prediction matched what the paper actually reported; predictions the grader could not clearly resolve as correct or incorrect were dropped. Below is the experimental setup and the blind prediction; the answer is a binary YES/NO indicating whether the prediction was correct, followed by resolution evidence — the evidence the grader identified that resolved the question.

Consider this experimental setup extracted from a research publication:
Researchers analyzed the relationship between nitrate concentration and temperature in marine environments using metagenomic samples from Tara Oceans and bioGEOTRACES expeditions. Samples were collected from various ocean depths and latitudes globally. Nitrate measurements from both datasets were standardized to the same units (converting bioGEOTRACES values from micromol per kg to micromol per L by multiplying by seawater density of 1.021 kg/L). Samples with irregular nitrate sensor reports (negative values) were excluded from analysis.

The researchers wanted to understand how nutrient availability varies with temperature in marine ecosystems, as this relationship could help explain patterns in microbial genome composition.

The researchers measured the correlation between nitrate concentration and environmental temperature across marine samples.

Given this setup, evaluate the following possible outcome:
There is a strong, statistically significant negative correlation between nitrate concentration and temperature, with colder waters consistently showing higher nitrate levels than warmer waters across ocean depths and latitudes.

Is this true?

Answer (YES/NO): YES